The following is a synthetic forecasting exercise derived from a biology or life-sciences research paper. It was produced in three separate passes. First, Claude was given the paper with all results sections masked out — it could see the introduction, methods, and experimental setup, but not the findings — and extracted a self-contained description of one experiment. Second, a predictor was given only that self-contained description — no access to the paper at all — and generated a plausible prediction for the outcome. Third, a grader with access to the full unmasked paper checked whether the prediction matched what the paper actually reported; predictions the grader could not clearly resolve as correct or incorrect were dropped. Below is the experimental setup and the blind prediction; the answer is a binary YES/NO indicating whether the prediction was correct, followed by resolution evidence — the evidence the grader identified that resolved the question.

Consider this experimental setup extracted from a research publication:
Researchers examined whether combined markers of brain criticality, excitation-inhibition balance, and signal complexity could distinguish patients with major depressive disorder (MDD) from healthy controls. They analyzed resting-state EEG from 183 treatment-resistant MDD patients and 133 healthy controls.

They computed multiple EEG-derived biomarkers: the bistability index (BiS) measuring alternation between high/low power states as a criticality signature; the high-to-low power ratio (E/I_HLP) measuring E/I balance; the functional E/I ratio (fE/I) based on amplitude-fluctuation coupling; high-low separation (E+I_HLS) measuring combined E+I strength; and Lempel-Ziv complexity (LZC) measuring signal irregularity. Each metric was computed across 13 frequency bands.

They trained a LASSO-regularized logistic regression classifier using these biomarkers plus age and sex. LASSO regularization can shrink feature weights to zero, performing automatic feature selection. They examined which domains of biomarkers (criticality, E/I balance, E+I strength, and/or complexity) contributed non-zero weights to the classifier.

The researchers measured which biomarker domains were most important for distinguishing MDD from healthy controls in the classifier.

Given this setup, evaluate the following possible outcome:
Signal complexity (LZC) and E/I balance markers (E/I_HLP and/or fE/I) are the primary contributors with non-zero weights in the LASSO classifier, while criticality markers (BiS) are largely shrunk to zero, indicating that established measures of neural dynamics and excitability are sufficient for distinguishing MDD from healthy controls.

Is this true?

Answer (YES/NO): NO